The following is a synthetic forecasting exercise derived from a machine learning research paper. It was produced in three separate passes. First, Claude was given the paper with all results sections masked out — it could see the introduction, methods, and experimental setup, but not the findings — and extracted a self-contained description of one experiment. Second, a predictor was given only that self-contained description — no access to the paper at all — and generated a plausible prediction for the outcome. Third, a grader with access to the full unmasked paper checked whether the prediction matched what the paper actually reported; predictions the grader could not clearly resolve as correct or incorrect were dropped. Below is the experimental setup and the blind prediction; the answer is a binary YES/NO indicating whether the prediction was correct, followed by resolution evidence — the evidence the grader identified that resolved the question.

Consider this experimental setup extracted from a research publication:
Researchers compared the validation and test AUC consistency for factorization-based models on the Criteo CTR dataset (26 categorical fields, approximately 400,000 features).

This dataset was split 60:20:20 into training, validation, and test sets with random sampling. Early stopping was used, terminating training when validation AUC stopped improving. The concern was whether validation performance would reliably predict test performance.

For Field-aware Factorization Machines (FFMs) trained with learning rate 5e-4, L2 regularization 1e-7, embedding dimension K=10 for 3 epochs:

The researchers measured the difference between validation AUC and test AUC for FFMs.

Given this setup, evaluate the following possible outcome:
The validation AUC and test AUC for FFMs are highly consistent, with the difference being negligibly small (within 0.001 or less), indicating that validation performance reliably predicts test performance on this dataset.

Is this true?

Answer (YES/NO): NO